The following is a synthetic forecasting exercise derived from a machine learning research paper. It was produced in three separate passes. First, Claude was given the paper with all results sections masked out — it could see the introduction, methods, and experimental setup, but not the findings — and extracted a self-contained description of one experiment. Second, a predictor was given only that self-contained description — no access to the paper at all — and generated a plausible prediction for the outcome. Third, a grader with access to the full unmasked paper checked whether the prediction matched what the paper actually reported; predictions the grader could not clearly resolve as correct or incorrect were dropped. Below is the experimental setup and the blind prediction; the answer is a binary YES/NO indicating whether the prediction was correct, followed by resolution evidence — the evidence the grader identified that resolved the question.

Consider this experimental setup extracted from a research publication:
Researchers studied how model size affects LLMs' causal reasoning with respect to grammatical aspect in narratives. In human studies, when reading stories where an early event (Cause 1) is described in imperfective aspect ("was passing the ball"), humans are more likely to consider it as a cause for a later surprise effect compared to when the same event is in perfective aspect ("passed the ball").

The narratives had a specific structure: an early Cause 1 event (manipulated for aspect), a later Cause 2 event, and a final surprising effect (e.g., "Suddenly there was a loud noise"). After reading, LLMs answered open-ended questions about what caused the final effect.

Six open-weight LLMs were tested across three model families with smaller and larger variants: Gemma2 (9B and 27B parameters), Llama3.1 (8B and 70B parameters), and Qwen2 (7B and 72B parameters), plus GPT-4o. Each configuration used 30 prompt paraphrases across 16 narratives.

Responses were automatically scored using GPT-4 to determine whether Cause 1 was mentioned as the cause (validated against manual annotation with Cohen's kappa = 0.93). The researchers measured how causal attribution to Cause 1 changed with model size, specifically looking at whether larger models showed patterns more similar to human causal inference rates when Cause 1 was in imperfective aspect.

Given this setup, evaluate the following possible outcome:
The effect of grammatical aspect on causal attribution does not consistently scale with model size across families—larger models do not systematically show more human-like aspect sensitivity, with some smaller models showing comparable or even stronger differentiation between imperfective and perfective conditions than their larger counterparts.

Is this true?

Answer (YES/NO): NO